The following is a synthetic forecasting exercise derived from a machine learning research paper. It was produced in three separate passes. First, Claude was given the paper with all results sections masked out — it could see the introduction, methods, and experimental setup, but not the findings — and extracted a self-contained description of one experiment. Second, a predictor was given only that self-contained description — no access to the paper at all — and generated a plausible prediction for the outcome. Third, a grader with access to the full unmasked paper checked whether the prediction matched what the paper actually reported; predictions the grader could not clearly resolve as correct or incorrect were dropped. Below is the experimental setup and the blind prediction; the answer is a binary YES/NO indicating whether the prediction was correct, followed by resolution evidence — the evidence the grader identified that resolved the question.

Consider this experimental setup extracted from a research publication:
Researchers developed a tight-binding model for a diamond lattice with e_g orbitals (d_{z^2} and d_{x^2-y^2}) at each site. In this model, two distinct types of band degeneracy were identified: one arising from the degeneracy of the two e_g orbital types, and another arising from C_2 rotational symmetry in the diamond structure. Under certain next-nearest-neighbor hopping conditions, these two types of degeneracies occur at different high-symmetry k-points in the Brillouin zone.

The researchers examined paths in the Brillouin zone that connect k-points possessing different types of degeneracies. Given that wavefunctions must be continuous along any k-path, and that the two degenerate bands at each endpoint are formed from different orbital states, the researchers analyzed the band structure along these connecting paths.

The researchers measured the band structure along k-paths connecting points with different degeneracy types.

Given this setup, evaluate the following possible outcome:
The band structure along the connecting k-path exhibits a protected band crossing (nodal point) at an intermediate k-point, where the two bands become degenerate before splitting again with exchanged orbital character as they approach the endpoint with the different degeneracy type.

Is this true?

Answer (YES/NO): YES